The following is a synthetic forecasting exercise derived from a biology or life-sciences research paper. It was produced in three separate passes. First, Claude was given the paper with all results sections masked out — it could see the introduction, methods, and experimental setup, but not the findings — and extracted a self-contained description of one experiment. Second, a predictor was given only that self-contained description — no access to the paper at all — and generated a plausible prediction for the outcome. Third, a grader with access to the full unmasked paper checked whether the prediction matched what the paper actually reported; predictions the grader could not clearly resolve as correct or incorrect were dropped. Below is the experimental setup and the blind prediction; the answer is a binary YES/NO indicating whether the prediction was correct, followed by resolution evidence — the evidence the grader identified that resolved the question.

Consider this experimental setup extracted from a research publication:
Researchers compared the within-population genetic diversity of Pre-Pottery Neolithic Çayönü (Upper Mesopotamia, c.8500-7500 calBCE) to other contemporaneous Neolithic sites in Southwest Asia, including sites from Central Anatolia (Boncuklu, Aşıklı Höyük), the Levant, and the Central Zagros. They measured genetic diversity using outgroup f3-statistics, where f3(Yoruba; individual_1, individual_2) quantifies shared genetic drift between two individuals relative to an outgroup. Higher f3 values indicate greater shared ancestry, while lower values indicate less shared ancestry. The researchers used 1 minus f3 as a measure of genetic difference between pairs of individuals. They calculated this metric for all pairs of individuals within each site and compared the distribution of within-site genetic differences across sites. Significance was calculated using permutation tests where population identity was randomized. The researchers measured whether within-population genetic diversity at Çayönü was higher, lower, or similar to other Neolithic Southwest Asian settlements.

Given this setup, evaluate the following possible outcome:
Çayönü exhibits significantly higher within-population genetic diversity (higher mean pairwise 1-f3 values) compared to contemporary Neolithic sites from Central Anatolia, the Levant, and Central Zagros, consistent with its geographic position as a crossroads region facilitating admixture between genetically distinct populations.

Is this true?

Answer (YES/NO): NO